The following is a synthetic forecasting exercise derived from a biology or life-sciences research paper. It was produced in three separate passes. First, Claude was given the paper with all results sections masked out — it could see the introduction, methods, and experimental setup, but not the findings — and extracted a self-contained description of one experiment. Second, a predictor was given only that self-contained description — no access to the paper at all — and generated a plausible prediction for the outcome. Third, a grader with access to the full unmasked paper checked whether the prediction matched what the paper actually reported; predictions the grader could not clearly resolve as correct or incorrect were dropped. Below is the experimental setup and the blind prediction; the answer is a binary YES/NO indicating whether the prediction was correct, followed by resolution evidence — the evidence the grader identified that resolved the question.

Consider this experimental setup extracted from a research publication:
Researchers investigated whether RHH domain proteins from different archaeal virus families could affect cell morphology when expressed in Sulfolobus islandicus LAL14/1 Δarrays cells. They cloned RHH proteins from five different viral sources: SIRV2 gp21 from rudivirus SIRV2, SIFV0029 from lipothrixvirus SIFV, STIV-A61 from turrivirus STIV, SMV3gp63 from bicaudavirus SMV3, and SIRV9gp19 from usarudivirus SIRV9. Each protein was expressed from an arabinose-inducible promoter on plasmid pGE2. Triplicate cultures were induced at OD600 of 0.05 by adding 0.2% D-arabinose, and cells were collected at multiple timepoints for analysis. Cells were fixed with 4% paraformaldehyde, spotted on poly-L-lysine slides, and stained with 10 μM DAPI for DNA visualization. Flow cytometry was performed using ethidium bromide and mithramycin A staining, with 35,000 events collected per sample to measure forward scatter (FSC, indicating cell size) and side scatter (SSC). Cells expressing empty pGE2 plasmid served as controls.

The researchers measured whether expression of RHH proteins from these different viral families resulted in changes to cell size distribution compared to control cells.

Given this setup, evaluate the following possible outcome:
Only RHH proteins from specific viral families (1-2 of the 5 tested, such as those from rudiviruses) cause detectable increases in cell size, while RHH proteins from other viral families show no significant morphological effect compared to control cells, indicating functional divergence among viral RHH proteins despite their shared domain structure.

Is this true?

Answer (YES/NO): NO